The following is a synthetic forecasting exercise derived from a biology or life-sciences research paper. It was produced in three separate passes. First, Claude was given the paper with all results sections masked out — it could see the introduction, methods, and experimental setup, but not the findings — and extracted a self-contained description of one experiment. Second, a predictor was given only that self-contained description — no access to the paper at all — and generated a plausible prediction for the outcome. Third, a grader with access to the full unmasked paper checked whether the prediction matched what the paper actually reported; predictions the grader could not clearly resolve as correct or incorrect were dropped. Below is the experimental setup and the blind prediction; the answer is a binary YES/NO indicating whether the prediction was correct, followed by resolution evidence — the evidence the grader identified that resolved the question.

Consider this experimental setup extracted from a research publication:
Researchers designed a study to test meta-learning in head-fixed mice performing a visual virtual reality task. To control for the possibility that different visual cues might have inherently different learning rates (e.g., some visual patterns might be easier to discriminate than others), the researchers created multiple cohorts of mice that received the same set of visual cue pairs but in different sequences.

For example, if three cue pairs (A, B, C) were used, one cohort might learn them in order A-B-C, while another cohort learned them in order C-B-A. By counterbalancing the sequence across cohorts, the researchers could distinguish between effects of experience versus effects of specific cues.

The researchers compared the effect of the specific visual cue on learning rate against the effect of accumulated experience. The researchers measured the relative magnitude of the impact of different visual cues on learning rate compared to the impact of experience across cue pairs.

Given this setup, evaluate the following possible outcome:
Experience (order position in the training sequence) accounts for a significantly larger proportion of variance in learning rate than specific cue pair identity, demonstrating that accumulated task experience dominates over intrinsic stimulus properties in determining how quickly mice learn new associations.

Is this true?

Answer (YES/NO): NO